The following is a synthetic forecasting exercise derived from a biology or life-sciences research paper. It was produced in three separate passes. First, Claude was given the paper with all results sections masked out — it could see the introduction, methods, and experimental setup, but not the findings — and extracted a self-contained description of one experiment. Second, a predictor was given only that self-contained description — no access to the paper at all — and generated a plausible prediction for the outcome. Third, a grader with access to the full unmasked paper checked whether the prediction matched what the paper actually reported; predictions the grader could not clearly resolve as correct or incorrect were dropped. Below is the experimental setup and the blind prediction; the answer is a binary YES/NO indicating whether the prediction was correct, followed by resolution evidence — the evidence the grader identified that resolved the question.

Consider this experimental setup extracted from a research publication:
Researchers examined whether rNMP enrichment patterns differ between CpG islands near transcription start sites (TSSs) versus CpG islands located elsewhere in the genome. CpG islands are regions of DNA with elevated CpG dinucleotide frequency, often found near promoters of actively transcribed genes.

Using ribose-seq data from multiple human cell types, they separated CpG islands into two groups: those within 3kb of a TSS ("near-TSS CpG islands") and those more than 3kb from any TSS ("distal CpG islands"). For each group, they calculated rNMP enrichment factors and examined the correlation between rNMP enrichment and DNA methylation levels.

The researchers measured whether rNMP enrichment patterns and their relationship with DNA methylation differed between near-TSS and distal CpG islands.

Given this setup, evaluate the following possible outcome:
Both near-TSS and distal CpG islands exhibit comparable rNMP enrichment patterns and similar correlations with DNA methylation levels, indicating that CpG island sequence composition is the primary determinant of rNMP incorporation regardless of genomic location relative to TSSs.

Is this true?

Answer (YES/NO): NO